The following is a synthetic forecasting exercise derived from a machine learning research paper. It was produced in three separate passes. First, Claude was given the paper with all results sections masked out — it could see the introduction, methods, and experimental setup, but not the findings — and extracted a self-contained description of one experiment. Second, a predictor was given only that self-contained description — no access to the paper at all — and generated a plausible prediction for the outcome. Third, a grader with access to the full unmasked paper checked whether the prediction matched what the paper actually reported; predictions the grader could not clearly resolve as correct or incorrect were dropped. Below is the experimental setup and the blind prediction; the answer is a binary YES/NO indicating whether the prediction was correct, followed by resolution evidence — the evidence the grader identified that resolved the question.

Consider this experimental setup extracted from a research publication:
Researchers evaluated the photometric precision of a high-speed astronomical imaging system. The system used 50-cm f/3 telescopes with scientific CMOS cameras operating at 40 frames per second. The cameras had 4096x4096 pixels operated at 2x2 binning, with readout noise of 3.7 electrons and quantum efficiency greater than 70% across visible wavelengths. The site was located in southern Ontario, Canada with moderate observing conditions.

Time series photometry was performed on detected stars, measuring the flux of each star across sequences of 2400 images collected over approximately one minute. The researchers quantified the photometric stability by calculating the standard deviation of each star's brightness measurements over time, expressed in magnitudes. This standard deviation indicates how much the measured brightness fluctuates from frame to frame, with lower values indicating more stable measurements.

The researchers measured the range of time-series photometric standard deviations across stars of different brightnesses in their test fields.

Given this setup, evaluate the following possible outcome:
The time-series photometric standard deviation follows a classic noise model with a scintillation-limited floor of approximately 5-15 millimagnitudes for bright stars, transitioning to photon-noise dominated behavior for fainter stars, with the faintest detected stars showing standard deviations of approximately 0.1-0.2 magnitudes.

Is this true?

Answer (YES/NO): NO